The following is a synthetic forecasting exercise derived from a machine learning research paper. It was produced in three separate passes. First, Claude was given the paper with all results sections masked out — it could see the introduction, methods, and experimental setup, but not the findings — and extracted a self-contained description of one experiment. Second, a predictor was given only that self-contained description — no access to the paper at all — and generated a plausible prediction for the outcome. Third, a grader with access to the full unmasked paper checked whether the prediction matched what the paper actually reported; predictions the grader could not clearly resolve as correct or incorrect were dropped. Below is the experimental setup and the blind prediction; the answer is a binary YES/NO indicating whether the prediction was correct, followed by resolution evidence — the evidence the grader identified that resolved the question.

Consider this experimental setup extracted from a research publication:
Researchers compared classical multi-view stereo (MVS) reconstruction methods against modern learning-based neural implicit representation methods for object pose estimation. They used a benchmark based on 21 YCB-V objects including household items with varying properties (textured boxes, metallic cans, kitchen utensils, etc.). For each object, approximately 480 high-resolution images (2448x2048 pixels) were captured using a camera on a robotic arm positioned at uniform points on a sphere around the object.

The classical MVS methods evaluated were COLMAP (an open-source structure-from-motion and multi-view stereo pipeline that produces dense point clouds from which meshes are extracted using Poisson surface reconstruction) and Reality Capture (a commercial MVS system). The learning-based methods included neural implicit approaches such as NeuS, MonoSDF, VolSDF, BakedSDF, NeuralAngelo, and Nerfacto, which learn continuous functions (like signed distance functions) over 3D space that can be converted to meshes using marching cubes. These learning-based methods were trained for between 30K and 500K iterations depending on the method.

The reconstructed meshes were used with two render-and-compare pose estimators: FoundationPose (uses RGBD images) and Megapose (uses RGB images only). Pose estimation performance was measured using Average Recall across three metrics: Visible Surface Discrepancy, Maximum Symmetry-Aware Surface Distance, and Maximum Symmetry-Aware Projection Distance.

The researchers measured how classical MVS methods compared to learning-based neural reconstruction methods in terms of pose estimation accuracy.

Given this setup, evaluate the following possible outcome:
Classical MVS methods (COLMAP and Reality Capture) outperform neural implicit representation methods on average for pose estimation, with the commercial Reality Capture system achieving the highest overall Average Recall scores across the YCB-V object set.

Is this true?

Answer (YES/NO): NO